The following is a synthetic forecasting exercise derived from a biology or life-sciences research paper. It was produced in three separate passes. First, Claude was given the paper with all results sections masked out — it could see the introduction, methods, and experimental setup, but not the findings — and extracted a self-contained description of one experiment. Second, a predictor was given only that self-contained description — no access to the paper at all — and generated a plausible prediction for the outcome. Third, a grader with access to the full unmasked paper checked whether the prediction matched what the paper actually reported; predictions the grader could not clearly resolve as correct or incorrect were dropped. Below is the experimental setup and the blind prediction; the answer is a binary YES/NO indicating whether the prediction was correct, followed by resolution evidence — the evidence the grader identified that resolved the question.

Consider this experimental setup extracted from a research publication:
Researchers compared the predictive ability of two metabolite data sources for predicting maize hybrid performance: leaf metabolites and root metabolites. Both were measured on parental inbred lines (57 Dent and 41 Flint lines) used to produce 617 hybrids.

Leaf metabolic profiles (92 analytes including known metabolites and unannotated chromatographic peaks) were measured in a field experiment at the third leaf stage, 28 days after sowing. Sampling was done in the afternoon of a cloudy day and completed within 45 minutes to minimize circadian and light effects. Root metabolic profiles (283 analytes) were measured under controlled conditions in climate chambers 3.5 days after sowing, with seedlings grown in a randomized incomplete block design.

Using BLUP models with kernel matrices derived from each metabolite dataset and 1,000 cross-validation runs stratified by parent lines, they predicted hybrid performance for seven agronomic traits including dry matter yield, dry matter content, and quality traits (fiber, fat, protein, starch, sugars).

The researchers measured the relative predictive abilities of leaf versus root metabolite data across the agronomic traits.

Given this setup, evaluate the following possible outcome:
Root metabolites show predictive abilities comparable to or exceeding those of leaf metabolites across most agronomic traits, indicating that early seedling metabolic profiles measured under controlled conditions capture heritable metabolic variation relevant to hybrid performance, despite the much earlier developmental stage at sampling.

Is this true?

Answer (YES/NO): YES